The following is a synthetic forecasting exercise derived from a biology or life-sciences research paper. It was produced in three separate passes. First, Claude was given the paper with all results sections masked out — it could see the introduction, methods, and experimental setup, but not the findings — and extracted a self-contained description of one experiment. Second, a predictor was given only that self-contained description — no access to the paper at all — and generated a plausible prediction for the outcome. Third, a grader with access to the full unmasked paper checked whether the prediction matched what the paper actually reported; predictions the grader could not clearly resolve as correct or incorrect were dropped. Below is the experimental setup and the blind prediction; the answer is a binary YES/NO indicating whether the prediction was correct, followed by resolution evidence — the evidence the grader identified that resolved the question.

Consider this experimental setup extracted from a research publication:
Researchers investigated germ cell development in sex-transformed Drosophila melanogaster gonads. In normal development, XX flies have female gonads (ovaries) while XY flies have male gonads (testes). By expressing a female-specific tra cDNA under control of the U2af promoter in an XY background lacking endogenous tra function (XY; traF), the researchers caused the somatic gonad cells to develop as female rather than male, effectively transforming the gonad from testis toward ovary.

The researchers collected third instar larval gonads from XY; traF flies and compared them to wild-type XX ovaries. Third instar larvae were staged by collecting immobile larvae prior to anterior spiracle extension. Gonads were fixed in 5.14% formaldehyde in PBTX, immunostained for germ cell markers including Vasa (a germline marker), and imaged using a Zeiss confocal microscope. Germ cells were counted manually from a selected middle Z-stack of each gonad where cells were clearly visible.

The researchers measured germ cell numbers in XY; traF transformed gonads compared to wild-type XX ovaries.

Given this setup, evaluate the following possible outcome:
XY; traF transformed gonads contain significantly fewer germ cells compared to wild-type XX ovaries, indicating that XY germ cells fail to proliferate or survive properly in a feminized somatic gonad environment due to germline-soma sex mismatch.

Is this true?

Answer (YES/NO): NO